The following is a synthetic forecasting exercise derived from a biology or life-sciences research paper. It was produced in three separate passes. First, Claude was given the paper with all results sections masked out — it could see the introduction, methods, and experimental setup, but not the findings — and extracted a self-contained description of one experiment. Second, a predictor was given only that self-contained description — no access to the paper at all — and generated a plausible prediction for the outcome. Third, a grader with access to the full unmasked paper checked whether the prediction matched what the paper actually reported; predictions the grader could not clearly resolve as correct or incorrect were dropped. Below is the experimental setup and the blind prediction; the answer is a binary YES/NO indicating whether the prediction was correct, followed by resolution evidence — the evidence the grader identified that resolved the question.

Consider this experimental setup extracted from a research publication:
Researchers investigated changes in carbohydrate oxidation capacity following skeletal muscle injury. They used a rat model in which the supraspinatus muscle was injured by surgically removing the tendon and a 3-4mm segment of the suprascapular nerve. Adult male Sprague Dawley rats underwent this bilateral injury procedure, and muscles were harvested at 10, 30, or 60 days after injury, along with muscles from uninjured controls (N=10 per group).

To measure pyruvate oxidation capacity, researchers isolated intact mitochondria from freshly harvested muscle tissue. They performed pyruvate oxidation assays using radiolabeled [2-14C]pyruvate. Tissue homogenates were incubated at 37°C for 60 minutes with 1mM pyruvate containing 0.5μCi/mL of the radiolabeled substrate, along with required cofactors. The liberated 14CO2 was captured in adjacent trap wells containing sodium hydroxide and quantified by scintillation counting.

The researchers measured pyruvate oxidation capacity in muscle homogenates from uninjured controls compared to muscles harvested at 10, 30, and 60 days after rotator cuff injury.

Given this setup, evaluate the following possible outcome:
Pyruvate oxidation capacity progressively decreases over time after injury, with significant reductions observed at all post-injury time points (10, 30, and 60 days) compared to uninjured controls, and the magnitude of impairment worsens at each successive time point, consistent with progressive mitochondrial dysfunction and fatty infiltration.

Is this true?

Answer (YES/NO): NO